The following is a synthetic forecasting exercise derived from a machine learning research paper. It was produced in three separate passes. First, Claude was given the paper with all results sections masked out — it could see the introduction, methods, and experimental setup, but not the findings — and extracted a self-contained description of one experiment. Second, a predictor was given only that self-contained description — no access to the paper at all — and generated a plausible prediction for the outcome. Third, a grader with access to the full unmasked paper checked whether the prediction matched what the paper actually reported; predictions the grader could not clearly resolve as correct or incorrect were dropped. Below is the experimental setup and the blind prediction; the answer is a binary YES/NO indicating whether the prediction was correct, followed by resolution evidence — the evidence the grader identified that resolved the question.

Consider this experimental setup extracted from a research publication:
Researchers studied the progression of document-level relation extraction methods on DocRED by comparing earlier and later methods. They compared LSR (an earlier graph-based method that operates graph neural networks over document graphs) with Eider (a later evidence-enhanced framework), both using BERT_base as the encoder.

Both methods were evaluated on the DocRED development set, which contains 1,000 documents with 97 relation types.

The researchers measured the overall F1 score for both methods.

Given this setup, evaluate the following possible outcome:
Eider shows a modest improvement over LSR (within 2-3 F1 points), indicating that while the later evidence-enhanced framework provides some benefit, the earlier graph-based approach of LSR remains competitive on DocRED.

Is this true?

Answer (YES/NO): NO